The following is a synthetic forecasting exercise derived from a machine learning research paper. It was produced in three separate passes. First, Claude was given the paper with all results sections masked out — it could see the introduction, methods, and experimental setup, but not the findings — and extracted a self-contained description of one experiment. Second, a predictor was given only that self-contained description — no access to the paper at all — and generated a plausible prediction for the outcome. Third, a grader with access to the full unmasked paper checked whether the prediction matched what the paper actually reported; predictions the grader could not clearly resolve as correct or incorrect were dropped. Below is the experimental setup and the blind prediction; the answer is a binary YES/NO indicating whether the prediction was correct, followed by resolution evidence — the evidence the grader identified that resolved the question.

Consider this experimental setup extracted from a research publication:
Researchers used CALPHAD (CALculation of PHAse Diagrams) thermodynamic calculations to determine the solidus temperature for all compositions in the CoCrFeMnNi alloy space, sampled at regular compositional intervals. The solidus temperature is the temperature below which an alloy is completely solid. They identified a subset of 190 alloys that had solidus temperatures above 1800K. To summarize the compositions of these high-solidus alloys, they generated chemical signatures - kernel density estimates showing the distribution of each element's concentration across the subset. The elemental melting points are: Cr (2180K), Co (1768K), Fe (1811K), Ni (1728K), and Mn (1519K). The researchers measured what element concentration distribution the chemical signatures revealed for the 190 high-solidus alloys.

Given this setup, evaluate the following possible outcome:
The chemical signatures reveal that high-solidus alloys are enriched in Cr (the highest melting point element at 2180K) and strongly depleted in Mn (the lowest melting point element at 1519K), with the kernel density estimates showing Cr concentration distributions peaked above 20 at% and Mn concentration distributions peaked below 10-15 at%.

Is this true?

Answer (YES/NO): NO